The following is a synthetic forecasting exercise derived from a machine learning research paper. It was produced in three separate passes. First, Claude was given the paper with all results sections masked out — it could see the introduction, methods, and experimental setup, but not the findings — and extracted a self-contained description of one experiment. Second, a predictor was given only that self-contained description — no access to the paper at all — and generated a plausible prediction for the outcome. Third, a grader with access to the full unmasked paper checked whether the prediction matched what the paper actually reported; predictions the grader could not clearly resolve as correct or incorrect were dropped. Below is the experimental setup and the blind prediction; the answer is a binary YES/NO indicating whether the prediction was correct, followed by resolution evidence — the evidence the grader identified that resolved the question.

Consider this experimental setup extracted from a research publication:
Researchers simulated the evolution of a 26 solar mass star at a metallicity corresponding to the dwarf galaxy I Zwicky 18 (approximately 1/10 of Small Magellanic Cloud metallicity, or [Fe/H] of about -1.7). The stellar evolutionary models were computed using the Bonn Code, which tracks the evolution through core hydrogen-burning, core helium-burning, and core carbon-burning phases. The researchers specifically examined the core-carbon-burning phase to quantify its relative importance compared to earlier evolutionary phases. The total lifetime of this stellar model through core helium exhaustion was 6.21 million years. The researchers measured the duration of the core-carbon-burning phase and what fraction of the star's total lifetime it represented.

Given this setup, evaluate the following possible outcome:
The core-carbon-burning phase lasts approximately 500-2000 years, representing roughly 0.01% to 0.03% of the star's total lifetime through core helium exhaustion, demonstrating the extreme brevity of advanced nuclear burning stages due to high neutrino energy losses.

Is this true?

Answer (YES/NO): NO